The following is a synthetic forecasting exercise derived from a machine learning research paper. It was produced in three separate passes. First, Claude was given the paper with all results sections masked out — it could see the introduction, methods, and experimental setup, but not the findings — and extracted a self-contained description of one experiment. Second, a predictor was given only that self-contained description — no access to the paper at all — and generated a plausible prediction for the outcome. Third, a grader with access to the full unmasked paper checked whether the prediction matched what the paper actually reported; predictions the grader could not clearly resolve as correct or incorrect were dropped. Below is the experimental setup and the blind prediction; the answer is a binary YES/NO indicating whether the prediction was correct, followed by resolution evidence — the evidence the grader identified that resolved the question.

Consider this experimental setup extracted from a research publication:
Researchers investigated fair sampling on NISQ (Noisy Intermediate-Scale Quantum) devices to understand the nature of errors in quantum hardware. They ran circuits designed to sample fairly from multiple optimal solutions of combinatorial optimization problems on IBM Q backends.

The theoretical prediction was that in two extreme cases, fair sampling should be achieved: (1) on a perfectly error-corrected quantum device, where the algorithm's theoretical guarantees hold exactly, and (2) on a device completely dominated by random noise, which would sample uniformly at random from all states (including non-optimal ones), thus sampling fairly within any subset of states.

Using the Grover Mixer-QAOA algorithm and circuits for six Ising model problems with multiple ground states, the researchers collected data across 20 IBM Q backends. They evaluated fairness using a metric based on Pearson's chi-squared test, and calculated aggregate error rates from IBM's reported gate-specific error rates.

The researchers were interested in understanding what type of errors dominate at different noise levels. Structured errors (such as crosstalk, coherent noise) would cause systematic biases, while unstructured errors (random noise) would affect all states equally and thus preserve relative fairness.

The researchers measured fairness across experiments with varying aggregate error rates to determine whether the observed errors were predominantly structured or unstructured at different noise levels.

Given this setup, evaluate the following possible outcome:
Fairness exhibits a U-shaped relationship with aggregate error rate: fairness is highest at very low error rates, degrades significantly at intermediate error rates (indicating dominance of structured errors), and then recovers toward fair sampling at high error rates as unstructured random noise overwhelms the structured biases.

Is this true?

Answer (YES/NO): YES